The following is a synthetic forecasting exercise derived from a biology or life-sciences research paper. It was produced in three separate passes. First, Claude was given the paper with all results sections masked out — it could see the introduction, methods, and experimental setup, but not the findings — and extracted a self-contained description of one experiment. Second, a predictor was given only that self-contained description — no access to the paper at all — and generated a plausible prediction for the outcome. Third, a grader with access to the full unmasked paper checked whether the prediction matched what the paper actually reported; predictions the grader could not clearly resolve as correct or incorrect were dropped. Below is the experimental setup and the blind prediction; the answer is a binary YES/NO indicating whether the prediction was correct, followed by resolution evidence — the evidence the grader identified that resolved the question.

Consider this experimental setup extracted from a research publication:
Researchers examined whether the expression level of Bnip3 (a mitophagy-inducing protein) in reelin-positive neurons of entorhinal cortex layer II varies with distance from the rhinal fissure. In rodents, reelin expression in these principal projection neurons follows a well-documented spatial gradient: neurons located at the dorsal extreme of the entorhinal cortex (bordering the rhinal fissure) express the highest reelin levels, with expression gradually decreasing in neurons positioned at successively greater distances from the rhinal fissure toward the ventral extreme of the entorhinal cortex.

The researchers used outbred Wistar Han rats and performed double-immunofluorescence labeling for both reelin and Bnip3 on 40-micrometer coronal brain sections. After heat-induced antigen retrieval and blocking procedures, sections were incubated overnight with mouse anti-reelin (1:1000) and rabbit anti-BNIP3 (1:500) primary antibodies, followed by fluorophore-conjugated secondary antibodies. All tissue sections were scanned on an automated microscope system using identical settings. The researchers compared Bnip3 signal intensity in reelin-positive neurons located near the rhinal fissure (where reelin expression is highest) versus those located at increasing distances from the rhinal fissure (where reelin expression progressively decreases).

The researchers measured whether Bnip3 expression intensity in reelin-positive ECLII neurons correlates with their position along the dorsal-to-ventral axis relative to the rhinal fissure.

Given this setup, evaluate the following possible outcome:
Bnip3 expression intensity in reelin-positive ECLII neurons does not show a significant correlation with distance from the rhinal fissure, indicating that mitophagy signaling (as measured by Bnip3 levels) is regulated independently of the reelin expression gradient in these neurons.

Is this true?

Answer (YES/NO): NO